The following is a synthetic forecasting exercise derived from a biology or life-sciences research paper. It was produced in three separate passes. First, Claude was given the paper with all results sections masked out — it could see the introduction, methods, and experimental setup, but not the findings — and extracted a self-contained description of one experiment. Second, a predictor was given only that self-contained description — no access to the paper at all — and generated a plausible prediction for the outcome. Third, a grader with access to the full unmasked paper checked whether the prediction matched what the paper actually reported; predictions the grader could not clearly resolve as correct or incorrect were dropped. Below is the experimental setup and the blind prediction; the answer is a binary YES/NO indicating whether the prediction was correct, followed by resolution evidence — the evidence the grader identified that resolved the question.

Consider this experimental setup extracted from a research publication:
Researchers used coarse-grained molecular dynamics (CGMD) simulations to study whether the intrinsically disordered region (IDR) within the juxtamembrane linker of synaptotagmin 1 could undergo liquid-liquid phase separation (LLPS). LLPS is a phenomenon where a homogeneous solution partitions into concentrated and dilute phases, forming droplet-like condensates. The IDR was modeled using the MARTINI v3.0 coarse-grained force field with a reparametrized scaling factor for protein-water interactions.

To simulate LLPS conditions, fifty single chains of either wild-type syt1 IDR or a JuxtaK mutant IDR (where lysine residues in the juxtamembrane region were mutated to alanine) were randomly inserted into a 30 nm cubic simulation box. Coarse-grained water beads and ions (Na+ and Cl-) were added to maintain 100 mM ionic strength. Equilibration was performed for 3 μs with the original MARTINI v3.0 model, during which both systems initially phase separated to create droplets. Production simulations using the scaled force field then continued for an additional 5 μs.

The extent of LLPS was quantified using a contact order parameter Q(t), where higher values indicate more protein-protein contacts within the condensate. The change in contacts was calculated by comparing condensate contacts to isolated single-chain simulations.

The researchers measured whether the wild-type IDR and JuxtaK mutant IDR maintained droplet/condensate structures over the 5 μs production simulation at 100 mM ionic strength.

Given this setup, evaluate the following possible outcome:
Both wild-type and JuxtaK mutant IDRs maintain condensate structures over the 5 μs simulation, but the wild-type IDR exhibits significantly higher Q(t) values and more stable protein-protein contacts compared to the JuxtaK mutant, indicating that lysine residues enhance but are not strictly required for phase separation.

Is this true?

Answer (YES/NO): NO